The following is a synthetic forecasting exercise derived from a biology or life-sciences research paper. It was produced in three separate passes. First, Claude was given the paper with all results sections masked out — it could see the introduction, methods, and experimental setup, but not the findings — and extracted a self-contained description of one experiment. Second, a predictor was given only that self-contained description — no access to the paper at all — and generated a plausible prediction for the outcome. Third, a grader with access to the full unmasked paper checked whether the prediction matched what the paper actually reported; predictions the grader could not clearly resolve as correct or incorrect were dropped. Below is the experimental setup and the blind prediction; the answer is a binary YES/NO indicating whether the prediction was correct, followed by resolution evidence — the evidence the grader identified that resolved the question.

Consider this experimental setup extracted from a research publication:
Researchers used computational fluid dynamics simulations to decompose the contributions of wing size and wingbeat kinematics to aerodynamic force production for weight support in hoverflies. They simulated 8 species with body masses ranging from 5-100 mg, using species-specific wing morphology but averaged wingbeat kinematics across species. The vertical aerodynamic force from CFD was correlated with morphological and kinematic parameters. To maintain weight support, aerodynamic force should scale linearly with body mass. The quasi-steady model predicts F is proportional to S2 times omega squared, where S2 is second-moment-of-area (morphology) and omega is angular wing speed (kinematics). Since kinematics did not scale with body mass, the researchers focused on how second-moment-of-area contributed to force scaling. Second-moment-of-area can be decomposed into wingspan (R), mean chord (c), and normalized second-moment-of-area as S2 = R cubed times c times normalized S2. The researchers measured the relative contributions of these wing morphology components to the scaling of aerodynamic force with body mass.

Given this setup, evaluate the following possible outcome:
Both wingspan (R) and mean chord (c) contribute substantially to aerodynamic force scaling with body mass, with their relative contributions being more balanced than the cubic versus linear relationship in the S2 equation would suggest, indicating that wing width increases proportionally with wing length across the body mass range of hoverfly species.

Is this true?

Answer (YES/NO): NO